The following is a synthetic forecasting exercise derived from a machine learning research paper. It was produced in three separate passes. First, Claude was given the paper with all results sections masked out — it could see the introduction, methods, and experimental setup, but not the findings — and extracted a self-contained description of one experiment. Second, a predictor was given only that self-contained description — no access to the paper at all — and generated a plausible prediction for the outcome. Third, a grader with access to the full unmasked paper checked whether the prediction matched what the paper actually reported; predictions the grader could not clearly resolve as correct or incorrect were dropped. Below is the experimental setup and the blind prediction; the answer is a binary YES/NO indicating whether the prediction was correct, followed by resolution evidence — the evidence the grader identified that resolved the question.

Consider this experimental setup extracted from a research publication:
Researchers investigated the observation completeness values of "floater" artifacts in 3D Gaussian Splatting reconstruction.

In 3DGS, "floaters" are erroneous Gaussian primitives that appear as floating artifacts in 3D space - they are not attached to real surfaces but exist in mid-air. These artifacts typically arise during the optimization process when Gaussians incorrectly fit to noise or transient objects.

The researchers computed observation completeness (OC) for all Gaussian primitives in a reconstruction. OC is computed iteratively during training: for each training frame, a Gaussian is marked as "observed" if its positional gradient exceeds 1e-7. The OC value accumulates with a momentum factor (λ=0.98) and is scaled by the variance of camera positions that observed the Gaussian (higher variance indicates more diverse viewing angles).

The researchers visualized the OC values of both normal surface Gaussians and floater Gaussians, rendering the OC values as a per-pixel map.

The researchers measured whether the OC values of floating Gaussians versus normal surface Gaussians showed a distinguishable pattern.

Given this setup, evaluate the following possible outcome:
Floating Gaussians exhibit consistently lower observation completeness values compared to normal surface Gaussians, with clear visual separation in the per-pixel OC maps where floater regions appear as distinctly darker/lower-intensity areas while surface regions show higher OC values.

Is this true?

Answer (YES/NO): YES